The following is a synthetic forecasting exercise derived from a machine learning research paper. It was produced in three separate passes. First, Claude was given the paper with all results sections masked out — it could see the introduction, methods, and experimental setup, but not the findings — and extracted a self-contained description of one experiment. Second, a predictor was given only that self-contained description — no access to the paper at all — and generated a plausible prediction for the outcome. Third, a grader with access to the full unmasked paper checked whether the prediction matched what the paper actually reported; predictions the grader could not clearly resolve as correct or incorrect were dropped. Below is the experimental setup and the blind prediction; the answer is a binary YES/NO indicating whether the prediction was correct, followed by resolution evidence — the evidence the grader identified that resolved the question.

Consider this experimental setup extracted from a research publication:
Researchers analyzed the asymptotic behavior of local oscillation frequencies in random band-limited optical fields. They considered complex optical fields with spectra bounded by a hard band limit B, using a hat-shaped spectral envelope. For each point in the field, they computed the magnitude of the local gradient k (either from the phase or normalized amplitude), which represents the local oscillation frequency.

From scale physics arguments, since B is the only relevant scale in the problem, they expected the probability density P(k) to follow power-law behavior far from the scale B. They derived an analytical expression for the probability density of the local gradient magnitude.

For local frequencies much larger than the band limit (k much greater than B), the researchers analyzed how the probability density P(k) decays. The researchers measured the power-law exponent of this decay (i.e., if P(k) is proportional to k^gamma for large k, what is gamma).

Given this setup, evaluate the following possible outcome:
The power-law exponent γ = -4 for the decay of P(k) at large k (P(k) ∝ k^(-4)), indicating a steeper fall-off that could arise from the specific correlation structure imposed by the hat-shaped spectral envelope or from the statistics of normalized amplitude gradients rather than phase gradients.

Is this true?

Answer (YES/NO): NO